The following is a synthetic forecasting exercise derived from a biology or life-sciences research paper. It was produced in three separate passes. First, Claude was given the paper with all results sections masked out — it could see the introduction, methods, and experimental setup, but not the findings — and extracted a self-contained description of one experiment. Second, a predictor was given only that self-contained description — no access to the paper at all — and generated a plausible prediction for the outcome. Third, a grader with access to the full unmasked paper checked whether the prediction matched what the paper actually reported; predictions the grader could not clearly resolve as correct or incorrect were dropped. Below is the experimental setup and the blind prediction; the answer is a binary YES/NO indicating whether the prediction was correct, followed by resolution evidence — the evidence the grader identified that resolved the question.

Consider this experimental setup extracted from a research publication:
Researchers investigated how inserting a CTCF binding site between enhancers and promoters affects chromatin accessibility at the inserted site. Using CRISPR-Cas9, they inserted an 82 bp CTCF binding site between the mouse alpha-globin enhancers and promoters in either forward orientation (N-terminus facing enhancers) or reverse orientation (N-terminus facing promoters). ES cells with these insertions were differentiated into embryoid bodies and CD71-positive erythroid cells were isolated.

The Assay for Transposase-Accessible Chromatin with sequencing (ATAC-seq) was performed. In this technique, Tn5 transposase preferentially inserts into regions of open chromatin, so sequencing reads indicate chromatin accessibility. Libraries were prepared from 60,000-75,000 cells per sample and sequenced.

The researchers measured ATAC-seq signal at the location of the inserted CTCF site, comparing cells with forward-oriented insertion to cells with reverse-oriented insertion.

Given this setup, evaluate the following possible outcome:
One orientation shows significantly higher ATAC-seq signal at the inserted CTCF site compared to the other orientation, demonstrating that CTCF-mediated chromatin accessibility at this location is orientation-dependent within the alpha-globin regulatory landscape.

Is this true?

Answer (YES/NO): NO